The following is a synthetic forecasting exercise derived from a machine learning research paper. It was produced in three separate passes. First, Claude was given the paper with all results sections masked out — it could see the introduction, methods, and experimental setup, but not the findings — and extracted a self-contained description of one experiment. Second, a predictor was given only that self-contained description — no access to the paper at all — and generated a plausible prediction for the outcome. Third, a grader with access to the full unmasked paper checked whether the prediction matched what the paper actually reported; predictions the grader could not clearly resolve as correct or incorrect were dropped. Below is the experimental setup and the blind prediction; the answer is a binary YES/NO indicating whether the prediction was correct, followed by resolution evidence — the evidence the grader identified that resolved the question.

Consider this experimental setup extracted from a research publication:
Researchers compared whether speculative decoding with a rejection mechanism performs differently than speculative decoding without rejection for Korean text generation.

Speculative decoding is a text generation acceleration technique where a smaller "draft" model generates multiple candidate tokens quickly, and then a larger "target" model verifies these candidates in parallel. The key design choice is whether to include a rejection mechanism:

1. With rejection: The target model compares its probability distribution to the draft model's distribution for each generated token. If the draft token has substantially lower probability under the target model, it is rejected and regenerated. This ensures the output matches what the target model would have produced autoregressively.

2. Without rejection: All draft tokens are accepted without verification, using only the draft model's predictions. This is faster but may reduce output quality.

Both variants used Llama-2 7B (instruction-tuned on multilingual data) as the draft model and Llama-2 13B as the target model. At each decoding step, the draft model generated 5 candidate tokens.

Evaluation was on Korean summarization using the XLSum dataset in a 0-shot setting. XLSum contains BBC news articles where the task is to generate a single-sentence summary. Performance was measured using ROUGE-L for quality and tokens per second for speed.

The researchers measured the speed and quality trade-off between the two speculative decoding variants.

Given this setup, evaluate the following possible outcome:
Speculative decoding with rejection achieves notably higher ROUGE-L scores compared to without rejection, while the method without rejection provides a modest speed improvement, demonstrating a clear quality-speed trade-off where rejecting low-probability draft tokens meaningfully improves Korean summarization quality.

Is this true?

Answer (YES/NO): YES